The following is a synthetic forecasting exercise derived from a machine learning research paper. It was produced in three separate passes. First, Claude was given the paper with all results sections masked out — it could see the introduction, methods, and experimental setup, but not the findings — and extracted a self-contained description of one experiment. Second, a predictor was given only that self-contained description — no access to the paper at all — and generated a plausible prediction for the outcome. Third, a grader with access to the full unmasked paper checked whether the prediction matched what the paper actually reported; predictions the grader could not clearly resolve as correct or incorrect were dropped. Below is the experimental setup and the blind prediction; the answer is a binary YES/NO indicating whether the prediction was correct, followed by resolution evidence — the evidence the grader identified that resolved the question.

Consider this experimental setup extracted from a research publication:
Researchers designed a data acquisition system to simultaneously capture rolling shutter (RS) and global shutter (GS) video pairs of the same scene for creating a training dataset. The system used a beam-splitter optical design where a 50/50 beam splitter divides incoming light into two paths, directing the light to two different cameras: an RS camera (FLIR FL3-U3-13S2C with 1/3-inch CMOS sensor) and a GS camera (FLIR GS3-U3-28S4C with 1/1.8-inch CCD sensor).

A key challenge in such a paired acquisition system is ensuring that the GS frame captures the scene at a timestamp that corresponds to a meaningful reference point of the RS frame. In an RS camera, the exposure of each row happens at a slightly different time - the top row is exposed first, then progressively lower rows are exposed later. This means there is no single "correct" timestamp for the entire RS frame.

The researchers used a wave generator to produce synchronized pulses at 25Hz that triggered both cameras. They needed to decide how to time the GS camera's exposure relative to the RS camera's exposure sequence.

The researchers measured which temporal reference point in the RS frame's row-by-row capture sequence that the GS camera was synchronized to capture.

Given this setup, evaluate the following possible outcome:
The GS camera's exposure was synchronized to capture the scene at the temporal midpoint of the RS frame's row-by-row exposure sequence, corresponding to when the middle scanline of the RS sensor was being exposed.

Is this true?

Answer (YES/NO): YES